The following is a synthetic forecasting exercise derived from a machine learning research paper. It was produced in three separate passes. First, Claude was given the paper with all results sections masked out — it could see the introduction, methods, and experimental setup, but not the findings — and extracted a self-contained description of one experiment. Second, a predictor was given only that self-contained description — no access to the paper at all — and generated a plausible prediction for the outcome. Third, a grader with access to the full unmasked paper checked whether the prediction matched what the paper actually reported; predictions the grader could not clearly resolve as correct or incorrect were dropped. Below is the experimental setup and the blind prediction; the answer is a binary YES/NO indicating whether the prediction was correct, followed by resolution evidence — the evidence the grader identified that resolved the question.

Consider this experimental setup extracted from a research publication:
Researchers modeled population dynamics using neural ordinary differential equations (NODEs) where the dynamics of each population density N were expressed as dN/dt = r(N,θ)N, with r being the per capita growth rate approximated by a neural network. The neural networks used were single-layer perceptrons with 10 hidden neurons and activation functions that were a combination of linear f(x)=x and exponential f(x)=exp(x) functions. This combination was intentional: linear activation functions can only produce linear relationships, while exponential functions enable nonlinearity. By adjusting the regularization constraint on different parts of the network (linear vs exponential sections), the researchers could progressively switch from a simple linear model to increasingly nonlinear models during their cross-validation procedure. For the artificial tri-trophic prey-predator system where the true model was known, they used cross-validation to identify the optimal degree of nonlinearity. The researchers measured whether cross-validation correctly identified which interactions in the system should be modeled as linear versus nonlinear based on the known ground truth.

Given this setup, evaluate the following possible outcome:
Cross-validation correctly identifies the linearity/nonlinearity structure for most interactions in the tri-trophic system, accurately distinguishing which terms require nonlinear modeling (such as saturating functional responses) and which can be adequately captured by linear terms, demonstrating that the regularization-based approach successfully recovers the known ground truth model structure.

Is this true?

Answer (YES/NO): YES